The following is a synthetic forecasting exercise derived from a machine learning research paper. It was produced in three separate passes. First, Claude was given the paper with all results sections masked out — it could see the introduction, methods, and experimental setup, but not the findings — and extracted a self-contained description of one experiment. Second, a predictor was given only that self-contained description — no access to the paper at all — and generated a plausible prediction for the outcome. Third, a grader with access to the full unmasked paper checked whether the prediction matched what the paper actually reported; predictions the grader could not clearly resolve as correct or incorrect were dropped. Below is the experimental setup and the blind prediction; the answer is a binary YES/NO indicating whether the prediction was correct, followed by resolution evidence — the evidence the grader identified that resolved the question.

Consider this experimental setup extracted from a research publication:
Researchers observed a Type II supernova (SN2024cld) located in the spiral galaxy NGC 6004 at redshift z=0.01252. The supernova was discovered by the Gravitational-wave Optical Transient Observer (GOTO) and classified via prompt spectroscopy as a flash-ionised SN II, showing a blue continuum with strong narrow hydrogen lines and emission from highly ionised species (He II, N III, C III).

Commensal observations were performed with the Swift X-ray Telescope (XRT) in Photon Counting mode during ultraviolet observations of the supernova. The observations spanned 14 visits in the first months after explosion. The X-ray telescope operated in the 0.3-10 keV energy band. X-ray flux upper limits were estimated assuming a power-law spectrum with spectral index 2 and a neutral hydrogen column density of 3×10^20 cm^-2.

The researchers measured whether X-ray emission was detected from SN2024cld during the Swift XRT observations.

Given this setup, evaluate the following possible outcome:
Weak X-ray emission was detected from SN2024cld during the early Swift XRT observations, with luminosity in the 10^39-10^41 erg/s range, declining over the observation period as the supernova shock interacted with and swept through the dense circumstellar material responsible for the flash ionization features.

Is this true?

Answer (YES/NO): NO